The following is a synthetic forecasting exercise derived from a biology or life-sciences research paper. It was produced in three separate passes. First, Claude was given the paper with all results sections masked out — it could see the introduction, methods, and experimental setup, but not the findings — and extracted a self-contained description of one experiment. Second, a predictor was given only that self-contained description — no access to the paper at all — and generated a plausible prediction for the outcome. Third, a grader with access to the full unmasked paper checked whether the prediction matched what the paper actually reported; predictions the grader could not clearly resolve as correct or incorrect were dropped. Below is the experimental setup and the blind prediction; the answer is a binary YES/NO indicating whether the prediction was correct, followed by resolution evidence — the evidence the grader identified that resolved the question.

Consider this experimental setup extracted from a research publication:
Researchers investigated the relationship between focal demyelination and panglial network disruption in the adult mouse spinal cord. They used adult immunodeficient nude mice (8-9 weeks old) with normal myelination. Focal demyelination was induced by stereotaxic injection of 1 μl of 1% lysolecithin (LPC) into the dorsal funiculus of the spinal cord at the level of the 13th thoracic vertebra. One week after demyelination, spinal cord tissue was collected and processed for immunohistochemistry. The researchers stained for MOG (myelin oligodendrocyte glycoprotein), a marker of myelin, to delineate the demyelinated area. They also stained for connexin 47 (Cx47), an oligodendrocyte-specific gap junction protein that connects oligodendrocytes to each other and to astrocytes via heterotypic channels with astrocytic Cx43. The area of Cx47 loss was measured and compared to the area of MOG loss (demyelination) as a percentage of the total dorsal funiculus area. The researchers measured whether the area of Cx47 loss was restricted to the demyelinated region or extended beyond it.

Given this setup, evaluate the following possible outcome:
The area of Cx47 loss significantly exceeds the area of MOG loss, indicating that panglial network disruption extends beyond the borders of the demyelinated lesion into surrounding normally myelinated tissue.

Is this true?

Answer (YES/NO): YES